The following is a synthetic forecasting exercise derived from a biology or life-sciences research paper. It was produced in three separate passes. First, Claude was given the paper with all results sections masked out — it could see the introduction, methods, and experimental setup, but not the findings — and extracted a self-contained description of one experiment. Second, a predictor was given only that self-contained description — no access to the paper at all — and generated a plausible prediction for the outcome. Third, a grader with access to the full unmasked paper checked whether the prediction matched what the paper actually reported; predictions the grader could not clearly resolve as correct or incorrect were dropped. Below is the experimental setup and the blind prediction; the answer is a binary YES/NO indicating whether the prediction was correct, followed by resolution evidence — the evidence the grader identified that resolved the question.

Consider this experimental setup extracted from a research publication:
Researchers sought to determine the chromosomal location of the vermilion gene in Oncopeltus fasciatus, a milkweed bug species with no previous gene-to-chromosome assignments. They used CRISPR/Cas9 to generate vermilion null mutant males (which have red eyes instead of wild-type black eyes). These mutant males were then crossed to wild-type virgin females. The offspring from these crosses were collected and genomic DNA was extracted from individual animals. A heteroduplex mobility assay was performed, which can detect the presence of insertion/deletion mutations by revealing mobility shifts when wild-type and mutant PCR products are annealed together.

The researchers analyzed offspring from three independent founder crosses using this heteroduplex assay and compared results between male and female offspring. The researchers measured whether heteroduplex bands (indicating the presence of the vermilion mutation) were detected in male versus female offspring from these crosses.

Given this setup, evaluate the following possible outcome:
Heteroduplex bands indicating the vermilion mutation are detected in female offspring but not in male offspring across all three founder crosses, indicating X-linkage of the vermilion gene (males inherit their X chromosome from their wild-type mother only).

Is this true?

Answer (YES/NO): YES